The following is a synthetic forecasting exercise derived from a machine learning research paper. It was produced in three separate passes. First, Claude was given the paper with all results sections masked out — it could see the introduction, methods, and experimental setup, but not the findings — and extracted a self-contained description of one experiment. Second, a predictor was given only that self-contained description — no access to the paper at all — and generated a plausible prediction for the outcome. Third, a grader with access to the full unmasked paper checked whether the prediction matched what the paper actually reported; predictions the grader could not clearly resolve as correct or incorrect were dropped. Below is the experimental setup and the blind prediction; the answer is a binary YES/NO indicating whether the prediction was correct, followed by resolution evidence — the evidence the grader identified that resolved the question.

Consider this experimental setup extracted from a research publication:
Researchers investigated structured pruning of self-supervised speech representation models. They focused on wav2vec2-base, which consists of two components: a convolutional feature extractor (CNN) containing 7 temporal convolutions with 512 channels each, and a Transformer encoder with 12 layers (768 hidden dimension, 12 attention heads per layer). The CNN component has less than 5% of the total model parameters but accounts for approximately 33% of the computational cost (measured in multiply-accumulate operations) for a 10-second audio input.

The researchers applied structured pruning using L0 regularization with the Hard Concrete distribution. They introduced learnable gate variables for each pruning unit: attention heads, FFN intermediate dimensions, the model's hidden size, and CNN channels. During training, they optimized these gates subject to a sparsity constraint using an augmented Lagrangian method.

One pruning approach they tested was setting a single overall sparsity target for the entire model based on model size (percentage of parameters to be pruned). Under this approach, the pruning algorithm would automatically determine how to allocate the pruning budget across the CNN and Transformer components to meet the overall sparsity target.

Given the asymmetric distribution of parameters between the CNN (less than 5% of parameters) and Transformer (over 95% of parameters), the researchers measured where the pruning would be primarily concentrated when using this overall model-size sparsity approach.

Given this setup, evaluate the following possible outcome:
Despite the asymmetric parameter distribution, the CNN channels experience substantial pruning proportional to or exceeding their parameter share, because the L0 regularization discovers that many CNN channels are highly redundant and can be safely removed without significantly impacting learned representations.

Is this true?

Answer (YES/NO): NO